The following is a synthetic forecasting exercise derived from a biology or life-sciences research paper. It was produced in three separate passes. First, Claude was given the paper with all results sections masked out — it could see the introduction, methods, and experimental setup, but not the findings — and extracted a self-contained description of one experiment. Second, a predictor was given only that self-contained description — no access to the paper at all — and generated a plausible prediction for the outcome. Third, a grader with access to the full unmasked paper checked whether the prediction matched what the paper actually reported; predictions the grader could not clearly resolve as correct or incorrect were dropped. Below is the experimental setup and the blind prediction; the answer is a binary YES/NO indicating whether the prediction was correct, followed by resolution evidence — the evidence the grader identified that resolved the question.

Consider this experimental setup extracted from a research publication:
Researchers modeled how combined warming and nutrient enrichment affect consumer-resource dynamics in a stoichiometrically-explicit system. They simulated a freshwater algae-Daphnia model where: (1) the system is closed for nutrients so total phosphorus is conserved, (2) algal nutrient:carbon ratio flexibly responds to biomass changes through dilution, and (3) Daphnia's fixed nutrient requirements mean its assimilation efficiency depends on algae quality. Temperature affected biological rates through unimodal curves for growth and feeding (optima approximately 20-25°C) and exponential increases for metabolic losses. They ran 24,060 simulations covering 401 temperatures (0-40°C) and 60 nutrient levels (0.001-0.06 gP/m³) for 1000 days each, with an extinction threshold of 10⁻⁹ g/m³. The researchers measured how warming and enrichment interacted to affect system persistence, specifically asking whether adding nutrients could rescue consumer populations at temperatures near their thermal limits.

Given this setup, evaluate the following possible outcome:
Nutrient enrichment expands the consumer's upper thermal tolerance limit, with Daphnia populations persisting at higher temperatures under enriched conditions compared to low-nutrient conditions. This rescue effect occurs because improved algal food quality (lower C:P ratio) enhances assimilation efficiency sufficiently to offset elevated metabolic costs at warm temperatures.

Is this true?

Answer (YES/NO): YES